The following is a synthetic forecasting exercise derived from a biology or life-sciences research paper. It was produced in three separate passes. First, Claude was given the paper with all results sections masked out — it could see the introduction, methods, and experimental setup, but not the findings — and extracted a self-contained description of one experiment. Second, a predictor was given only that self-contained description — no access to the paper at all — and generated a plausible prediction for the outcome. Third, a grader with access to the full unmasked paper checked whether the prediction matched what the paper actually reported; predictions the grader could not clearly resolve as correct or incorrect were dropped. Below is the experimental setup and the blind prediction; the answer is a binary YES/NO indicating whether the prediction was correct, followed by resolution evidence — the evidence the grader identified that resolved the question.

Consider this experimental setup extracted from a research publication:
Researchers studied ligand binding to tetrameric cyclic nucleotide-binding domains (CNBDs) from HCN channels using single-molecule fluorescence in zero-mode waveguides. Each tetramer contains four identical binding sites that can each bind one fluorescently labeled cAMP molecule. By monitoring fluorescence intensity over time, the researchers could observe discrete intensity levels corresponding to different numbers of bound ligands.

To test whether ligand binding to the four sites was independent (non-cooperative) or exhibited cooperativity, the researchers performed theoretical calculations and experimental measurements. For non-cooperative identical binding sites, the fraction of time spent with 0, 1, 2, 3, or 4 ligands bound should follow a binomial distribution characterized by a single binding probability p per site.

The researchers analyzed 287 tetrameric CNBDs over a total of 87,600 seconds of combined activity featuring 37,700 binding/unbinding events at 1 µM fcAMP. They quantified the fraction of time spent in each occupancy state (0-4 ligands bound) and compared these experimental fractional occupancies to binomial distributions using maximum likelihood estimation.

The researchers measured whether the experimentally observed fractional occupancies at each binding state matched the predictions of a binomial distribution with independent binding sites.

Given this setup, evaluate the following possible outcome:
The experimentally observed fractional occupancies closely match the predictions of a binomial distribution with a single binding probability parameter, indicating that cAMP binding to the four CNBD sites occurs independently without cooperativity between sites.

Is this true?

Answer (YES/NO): YES